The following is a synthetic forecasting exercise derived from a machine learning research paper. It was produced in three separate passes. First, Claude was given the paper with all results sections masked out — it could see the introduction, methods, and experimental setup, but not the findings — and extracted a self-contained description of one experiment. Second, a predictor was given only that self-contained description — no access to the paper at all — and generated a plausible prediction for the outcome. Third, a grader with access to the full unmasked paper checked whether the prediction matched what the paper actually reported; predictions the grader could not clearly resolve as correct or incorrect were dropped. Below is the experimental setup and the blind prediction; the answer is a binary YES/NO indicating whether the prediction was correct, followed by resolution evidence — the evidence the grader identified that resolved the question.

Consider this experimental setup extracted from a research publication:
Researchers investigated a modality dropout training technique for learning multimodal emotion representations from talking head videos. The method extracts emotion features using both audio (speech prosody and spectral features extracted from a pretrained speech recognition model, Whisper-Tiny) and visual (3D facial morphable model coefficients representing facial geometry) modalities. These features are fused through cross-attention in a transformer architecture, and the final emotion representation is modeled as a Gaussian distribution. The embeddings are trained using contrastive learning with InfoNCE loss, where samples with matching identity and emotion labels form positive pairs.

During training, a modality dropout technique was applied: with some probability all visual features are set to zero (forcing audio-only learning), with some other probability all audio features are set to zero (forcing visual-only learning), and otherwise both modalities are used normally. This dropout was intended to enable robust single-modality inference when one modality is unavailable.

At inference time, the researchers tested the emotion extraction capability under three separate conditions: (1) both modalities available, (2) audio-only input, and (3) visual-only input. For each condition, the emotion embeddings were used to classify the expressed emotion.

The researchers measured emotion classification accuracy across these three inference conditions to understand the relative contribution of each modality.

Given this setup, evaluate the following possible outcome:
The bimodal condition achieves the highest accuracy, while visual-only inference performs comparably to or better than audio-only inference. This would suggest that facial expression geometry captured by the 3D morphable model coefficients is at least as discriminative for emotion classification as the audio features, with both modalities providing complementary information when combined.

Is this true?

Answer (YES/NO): YES